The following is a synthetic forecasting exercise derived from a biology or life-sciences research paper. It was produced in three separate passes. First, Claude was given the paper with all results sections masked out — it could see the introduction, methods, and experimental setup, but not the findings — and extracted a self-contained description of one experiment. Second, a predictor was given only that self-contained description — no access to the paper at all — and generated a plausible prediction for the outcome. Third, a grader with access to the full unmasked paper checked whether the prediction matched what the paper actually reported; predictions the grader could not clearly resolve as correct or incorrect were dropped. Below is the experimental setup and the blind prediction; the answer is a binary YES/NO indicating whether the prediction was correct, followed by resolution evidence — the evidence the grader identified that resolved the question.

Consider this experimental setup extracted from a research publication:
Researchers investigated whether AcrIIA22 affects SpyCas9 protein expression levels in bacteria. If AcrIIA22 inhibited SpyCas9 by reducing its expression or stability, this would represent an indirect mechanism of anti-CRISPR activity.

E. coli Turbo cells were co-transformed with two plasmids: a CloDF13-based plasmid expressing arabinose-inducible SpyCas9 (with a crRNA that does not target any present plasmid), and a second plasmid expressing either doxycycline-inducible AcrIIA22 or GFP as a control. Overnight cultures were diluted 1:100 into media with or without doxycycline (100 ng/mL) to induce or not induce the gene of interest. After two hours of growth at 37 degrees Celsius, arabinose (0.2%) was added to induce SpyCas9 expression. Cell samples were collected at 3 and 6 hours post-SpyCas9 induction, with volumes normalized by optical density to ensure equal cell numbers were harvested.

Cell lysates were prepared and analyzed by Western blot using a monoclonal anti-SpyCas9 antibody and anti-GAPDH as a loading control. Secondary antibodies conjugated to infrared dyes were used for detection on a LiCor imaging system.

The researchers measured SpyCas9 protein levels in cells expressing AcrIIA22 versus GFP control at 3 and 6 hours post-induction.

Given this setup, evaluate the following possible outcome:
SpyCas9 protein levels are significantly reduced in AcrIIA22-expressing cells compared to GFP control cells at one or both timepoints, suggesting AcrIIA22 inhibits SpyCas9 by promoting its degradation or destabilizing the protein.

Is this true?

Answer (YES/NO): NO